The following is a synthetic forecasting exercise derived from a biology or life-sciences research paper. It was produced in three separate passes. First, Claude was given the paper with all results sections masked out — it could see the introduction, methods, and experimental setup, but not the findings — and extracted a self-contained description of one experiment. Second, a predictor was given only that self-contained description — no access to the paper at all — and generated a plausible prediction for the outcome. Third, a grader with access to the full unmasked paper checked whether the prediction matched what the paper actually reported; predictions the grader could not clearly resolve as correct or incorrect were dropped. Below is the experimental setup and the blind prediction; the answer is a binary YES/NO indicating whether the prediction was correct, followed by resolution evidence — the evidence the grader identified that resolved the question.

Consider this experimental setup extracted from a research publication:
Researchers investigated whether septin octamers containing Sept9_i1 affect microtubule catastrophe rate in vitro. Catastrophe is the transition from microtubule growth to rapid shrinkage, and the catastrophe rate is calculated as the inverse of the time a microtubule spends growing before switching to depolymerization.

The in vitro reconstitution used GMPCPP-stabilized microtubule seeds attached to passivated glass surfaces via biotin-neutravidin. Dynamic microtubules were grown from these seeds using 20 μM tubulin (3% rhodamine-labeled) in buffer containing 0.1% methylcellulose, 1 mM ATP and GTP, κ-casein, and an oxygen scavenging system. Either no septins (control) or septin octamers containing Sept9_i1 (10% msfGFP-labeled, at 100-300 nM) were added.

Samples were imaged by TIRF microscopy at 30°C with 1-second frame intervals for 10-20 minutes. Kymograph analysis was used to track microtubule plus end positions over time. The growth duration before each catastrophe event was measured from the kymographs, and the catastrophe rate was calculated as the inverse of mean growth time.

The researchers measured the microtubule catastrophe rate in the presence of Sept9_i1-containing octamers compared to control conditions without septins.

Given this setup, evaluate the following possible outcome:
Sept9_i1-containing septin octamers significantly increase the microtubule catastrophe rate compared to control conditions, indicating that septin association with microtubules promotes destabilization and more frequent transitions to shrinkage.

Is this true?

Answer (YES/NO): NO